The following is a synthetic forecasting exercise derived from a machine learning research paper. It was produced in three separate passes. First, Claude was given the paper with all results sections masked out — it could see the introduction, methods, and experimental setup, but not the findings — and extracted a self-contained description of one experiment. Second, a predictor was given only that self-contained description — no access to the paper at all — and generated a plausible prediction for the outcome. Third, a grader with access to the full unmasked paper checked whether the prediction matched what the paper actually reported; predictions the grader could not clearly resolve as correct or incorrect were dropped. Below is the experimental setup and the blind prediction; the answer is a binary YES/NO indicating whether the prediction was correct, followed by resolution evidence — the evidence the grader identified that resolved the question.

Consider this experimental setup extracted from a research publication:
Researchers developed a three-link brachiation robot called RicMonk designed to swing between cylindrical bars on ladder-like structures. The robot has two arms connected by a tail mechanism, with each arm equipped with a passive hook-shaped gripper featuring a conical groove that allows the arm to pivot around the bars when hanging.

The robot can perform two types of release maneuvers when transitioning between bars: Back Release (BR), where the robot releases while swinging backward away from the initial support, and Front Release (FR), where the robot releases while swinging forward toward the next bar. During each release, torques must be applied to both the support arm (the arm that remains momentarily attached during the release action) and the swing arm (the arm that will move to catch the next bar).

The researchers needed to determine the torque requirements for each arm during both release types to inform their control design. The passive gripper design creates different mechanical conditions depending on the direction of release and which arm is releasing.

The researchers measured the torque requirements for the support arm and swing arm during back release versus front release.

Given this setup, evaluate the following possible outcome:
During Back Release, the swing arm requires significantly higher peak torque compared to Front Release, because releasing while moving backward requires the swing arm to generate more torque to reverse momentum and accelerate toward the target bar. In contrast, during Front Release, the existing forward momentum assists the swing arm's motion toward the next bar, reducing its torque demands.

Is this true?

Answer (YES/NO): NO